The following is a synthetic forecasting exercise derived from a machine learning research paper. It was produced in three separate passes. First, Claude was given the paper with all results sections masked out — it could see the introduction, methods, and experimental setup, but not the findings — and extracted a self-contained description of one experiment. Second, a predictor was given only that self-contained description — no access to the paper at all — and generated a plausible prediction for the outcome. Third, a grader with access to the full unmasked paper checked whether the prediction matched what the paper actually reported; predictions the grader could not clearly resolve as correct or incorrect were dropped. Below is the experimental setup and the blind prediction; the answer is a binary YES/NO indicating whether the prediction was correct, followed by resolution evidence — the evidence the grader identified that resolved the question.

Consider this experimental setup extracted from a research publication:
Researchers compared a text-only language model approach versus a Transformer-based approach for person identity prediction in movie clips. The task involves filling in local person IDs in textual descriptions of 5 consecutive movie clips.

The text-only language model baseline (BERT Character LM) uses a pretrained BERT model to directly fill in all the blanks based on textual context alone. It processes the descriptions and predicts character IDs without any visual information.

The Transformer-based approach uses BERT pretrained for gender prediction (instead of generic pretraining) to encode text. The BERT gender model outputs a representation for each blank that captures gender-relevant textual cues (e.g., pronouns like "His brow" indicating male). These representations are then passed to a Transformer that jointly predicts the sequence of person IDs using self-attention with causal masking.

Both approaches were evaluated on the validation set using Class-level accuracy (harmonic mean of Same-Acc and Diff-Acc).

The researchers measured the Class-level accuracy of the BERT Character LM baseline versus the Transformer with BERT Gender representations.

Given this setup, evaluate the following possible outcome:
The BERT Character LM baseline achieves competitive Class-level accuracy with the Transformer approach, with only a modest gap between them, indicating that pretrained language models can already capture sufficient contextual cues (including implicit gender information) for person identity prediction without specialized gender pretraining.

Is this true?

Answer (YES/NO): NO